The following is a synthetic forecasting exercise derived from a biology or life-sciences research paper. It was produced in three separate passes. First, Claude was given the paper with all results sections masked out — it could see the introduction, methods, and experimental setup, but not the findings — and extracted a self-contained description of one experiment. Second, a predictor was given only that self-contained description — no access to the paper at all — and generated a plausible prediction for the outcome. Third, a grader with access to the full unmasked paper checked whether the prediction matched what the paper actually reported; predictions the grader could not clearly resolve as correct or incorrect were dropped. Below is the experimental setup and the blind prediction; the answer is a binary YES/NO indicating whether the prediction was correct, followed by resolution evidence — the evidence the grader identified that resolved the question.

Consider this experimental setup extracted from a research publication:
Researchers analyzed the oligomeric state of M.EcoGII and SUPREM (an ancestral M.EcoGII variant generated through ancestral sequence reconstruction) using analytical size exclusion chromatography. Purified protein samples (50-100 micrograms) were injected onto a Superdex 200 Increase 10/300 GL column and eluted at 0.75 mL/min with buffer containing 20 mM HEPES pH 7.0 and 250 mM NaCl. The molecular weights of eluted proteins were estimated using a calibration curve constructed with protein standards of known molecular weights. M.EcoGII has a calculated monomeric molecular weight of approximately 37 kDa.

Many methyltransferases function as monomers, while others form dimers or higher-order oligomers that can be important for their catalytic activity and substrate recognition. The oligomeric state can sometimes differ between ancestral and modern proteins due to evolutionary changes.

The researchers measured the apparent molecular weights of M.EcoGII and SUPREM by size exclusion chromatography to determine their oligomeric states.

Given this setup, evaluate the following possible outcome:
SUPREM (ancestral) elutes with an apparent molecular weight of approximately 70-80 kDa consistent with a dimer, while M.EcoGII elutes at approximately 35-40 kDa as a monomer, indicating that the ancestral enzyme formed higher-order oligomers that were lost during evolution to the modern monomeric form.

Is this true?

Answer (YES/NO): NO